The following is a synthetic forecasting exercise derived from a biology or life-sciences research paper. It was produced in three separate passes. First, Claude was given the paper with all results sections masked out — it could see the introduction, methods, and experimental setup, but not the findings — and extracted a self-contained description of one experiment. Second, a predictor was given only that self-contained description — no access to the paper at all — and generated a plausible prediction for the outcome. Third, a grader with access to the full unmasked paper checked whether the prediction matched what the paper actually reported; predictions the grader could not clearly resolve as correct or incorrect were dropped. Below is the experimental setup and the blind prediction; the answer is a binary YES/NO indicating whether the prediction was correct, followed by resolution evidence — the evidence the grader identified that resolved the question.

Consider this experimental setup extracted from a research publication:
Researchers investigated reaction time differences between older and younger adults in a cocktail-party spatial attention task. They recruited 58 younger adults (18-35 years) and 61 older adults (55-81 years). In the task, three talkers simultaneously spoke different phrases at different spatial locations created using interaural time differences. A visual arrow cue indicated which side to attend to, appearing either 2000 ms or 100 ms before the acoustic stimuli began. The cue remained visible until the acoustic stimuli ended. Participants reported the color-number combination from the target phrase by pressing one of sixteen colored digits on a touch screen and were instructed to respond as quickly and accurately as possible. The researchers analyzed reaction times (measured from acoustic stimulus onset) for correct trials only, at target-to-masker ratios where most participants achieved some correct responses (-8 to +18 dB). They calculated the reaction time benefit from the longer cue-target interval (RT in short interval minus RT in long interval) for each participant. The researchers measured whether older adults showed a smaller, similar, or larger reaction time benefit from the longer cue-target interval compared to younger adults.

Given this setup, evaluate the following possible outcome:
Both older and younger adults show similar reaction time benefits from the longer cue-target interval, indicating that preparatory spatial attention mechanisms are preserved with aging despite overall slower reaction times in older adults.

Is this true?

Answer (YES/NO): NO